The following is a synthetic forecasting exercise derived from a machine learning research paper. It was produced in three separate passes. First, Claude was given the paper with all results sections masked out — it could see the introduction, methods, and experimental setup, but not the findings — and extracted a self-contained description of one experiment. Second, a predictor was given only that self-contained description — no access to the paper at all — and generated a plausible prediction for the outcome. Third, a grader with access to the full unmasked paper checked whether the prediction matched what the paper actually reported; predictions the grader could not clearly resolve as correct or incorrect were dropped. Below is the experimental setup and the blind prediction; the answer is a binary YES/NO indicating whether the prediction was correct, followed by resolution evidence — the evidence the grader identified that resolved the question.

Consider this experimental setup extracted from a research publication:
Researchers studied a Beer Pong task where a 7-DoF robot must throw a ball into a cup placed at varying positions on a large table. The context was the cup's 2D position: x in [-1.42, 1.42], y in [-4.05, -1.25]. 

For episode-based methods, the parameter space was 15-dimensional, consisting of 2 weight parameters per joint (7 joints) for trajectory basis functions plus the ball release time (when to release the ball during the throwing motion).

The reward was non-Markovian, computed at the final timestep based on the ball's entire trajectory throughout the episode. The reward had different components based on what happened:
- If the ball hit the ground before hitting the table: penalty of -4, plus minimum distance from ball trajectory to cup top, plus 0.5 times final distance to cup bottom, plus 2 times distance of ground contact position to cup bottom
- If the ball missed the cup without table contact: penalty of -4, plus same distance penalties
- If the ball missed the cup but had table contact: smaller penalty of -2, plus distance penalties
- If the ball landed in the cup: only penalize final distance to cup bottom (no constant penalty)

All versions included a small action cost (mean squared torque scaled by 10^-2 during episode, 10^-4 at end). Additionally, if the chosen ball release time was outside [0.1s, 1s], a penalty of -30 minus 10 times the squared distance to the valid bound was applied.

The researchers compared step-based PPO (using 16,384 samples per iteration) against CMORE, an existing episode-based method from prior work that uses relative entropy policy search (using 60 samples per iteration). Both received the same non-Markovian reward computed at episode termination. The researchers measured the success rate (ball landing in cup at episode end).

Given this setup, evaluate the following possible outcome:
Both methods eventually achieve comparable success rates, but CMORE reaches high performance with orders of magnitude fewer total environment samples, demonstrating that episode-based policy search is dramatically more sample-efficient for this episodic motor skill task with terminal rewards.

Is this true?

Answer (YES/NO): NO